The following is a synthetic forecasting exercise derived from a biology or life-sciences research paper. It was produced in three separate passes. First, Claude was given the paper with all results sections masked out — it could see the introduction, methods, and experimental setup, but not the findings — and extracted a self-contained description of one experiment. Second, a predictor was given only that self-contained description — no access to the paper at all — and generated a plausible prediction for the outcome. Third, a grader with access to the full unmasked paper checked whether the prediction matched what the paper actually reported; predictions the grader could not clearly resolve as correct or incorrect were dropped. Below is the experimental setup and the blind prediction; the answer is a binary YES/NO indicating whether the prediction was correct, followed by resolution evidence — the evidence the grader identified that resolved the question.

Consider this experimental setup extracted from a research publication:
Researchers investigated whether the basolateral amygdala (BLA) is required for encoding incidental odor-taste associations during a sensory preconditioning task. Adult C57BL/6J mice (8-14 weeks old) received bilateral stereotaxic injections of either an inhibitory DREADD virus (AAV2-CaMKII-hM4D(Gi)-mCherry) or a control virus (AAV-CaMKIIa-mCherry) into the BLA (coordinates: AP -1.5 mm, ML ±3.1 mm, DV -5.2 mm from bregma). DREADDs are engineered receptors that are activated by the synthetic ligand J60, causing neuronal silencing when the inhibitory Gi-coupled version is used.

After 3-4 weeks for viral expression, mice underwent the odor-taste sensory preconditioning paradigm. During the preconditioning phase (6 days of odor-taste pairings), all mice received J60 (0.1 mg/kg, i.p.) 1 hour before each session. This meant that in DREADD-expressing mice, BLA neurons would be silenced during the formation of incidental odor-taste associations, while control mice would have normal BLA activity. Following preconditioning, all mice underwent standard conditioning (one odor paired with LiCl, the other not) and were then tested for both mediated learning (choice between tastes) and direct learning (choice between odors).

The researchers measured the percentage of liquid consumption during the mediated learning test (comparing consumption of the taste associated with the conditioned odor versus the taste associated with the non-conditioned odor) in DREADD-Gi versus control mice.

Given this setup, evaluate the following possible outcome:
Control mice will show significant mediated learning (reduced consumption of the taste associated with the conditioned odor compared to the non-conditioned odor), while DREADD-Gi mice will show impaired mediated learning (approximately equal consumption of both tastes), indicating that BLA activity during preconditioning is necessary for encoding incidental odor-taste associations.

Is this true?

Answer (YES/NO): YES